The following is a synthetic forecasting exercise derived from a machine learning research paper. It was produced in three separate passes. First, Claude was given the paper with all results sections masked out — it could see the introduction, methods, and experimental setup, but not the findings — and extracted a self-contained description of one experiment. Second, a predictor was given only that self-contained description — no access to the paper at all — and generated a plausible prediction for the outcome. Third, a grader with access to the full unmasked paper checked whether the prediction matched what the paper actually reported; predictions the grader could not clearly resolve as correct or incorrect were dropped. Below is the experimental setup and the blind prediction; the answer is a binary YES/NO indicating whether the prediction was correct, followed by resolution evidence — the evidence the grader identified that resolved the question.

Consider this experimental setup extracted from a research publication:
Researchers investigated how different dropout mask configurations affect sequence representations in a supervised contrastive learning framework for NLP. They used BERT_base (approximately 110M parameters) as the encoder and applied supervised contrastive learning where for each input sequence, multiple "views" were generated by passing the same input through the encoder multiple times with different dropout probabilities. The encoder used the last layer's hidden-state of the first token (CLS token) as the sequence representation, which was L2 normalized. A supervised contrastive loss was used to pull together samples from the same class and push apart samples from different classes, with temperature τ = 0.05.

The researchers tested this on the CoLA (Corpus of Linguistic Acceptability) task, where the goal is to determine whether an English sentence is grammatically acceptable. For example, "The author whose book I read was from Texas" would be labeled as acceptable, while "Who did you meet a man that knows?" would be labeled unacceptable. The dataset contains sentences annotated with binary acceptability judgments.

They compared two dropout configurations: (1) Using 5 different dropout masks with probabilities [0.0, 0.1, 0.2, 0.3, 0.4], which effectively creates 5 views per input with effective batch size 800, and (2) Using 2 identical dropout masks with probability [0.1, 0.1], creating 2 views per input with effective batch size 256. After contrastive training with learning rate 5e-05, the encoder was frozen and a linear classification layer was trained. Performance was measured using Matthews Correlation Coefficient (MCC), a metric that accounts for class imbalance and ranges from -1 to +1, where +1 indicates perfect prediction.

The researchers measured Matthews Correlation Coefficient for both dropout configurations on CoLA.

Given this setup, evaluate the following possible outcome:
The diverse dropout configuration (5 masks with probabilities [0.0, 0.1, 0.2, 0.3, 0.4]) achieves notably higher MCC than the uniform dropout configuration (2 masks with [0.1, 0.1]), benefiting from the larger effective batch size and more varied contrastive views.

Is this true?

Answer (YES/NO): NO